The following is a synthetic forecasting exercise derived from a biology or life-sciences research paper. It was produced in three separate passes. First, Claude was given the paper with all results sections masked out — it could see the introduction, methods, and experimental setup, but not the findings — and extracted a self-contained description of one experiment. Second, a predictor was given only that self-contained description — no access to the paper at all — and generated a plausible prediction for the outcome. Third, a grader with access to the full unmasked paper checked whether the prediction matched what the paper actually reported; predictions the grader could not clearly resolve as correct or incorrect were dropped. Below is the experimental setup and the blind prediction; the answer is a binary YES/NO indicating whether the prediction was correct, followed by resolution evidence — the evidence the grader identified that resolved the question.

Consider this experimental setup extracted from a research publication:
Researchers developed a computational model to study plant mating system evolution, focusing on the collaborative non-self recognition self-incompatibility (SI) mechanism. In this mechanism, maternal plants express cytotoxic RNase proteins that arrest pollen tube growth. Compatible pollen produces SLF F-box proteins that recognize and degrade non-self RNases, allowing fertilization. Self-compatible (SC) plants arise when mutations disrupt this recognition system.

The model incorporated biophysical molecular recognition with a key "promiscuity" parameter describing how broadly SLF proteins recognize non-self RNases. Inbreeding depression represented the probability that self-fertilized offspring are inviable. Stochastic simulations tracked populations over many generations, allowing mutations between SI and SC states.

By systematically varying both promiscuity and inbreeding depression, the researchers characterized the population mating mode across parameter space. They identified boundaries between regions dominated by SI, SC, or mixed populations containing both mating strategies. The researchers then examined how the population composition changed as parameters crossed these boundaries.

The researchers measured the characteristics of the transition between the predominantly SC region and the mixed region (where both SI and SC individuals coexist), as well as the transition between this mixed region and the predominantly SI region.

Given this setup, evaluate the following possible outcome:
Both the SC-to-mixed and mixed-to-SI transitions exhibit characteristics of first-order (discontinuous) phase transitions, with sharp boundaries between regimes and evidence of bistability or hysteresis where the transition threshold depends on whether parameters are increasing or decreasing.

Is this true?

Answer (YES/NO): NO